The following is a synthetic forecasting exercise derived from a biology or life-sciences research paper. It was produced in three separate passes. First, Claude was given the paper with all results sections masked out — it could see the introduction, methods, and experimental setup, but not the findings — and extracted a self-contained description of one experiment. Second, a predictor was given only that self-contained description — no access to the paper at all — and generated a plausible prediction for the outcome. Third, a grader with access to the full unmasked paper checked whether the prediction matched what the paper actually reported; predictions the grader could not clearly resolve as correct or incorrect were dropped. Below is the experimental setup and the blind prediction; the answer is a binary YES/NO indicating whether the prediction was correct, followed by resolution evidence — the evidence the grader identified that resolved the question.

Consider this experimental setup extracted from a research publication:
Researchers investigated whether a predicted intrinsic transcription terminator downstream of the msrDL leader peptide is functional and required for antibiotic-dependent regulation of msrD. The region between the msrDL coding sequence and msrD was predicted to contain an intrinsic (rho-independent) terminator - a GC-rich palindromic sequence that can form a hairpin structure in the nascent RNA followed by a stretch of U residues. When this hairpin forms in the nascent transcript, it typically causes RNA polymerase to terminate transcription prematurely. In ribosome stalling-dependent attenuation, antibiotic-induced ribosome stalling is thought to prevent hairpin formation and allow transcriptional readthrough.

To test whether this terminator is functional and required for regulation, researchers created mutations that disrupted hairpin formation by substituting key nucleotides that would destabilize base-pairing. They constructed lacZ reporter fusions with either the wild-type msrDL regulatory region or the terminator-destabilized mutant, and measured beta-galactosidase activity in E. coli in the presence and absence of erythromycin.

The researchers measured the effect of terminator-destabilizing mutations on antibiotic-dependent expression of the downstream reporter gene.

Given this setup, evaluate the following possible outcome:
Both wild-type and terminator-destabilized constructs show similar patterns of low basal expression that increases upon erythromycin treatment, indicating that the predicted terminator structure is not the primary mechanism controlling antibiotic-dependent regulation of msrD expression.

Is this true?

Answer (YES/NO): NO